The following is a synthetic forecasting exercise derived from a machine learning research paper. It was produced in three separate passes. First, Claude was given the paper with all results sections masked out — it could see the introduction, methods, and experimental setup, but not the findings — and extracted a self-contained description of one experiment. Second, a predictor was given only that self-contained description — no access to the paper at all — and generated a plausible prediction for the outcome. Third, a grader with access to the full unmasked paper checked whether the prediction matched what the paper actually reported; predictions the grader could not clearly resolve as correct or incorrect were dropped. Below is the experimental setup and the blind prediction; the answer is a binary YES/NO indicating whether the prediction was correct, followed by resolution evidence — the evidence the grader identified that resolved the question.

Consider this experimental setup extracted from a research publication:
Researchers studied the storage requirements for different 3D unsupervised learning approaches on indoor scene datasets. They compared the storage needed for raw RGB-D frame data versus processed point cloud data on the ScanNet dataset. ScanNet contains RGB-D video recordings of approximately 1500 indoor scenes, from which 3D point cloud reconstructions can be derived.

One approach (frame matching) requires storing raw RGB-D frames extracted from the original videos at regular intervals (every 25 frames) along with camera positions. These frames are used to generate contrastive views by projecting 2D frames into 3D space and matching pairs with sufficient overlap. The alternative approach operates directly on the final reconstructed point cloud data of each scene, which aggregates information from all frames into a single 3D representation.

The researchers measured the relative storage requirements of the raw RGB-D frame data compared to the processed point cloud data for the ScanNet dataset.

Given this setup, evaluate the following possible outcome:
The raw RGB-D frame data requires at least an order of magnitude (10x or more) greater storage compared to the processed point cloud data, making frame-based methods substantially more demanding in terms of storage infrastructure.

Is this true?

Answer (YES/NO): YES